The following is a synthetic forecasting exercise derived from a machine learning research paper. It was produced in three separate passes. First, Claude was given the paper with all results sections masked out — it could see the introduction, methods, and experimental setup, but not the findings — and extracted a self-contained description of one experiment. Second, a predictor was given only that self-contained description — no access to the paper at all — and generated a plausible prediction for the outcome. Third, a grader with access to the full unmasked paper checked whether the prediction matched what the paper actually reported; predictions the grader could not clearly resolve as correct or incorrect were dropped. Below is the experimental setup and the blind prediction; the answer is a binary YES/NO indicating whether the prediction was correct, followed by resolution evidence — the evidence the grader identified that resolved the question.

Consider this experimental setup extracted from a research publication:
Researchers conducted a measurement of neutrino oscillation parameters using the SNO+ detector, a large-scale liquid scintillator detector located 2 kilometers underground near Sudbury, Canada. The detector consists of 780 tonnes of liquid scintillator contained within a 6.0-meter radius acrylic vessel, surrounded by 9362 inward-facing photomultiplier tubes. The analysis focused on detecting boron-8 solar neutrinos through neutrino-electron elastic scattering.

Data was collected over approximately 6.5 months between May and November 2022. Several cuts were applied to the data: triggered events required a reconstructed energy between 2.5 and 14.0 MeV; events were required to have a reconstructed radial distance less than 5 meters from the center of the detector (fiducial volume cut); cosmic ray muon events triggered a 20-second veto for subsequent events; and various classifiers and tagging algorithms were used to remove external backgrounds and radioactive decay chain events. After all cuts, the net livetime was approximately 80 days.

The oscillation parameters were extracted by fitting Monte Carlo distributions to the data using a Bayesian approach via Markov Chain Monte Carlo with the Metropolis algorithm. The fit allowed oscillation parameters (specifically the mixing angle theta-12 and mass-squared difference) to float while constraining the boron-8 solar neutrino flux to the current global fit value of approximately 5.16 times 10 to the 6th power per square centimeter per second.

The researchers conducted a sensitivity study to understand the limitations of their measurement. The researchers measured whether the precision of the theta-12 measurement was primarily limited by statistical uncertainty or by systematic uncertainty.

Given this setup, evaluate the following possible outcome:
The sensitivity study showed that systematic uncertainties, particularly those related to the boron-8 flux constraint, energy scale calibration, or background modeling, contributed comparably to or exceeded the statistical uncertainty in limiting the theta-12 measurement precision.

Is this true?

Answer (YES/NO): NO